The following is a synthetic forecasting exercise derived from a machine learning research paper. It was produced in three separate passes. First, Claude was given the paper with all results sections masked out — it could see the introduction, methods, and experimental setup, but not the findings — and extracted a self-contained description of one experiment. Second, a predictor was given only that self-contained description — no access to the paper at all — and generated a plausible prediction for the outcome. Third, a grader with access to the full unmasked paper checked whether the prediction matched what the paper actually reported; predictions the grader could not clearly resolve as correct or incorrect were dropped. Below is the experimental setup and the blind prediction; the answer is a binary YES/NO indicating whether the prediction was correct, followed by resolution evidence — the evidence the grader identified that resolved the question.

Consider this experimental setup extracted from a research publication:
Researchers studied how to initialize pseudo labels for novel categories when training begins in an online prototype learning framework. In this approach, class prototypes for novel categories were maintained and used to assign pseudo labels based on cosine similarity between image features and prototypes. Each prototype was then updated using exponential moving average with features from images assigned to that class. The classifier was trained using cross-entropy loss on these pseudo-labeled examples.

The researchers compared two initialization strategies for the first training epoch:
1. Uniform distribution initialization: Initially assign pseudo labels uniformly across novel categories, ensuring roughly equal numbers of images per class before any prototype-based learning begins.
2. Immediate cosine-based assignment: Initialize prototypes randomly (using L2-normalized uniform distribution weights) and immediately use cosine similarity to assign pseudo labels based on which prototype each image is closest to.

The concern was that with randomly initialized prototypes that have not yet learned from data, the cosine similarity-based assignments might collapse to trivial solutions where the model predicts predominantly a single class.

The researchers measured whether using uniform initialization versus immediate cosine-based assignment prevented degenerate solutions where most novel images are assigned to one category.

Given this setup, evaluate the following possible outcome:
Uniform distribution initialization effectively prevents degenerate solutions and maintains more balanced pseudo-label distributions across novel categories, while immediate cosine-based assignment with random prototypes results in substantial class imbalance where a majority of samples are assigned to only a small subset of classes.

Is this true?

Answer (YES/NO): YES